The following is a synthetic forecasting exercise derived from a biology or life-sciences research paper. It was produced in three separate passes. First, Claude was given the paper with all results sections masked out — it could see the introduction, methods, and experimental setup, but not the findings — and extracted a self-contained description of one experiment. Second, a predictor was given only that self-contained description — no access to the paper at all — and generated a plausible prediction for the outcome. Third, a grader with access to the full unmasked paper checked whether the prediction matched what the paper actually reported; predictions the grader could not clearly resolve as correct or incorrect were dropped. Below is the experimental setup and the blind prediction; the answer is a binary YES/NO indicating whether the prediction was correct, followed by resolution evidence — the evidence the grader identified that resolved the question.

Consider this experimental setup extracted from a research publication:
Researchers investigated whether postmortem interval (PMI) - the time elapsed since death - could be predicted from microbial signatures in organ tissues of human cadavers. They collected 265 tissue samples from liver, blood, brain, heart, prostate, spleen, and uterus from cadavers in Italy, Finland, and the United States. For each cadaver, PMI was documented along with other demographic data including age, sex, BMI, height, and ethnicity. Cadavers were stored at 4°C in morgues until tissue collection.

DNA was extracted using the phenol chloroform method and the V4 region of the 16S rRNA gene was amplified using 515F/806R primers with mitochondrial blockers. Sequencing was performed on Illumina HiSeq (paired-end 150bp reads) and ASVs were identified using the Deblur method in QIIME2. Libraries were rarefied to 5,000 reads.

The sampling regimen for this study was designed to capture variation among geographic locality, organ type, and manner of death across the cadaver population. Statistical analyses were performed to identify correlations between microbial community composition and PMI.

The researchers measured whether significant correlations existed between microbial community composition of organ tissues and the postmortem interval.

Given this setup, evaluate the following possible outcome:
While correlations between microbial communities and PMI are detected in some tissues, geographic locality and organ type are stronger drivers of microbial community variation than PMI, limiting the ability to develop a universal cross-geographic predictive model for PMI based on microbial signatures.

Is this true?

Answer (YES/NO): YES